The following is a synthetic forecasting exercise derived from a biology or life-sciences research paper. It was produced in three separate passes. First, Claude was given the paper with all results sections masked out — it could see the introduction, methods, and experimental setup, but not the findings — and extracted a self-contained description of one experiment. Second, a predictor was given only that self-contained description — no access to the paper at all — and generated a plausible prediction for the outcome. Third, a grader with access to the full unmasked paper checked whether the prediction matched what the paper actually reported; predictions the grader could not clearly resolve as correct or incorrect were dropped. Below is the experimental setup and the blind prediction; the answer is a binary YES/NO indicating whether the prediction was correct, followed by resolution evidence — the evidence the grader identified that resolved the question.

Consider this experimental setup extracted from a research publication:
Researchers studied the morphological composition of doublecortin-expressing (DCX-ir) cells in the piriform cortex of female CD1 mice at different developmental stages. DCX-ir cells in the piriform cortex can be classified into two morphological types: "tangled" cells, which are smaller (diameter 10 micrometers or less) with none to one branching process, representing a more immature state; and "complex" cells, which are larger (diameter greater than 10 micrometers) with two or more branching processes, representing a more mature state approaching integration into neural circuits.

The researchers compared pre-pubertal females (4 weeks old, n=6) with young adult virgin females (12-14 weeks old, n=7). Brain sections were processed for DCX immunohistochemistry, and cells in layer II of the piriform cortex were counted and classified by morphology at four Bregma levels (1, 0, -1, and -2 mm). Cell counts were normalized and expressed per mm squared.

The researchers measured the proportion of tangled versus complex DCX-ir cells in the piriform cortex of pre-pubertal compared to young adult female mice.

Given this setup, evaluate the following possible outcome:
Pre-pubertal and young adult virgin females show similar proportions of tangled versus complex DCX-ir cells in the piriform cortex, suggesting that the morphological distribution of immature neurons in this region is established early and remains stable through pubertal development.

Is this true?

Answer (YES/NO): NO